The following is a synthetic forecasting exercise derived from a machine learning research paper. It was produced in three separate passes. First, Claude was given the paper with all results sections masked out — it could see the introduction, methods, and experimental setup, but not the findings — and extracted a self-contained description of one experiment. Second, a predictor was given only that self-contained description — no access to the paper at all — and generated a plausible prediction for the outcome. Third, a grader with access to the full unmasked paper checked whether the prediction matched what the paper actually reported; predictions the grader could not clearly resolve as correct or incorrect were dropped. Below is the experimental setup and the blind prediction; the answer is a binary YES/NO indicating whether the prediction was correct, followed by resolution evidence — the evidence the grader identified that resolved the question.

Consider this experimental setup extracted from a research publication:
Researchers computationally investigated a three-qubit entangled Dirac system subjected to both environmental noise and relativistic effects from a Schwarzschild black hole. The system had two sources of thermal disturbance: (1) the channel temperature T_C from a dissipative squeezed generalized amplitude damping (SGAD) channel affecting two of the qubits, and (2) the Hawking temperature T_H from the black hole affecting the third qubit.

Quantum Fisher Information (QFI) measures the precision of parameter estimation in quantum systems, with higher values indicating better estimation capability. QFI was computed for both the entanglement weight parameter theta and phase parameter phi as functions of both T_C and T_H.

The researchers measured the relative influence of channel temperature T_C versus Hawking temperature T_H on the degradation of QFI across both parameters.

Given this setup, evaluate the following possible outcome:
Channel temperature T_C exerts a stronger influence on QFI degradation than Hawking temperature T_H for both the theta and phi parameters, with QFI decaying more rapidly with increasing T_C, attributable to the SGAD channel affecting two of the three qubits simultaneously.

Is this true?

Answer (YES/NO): YES